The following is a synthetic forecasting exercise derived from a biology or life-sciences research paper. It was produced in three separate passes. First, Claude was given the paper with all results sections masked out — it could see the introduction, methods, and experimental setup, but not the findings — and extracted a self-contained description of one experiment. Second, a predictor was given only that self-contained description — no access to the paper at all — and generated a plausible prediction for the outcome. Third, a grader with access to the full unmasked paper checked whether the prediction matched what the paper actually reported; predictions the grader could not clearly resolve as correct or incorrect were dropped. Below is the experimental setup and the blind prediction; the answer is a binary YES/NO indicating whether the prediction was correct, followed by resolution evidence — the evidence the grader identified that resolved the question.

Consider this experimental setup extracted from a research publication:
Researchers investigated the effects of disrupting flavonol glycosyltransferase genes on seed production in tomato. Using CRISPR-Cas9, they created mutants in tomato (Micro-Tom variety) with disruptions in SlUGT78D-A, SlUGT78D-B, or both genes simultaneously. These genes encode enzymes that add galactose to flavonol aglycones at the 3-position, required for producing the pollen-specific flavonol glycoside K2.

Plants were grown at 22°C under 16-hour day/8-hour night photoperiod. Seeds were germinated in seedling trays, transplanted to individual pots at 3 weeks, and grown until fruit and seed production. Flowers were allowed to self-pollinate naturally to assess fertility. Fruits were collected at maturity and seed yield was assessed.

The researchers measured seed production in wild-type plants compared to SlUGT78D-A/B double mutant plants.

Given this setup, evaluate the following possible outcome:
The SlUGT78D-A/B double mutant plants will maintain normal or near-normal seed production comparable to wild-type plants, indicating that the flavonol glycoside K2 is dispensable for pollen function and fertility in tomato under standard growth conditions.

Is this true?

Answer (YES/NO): NO